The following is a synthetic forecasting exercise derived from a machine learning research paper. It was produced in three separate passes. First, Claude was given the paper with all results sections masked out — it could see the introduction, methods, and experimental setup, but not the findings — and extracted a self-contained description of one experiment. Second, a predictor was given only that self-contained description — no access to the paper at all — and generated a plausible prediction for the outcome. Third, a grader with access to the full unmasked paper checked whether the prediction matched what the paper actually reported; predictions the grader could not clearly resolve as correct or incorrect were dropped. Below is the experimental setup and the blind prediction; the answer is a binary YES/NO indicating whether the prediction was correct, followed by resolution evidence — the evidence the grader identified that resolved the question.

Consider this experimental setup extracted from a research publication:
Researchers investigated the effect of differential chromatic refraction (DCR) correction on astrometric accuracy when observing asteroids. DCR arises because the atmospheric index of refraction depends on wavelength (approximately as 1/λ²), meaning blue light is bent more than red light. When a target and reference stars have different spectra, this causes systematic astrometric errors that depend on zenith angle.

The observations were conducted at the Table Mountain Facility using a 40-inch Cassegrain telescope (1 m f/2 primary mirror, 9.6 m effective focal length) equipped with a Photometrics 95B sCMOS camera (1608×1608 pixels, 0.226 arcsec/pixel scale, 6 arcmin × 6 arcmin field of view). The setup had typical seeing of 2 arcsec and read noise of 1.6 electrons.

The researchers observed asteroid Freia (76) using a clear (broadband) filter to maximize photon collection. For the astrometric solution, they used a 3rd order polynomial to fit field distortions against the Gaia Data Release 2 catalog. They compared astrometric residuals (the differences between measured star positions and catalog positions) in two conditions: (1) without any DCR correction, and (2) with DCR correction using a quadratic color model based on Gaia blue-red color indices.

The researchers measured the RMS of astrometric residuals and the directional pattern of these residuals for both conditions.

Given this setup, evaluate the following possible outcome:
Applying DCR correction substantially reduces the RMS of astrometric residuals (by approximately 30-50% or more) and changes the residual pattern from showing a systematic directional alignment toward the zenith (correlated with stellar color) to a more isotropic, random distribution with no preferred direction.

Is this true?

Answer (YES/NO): YES